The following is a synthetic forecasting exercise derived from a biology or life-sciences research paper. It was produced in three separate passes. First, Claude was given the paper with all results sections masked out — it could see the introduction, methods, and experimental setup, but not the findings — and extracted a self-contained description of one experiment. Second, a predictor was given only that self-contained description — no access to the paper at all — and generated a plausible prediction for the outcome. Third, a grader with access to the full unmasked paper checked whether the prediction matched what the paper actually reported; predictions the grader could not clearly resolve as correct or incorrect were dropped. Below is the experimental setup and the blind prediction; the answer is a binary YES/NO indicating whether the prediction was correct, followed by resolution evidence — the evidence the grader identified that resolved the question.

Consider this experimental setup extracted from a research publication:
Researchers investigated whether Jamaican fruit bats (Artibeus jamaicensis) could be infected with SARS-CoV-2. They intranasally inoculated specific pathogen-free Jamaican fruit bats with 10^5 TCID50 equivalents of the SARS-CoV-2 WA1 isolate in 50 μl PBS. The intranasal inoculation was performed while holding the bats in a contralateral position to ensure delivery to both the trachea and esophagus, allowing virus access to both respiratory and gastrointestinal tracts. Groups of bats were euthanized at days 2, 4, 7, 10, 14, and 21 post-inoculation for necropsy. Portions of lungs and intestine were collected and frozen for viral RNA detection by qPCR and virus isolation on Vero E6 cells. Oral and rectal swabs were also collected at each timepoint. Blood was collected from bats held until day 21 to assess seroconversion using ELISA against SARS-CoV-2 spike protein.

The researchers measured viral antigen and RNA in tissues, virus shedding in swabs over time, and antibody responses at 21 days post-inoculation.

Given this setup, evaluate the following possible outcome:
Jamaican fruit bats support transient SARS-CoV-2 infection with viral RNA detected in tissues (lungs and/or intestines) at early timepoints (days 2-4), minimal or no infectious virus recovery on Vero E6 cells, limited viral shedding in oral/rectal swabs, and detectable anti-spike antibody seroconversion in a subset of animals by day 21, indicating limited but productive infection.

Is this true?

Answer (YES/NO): NO